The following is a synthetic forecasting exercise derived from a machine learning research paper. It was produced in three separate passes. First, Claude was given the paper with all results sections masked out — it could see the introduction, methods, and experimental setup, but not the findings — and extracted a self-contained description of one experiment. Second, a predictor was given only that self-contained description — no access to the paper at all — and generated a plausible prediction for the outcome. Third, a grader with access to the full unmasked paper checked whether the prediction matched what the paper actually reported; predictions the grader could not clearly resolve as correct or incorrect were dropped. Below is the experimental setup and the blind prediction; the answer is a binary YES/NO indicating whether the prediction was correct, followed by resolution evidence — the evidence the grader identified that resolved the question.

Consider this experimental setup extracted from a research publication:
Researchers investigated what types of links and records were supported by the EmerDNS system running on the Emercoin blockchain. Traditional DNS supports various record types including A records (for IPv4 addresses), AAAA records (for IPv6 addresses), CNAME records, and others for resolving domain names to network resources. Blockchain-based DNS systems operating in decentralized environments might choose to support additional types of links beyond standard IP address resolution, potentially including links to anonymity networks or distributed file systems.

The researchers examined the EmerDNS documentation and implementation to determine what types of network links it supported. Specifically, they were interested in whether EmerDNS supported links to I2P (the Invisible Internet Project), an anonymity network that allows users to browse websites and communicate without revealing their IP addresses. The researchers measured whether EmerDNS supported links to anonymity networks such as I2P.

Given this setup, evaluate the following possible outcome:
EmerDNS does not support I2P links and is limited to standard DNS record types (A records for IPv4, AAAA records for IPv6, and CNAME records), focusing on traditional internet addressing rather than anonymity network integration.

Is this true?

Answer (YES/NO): NO